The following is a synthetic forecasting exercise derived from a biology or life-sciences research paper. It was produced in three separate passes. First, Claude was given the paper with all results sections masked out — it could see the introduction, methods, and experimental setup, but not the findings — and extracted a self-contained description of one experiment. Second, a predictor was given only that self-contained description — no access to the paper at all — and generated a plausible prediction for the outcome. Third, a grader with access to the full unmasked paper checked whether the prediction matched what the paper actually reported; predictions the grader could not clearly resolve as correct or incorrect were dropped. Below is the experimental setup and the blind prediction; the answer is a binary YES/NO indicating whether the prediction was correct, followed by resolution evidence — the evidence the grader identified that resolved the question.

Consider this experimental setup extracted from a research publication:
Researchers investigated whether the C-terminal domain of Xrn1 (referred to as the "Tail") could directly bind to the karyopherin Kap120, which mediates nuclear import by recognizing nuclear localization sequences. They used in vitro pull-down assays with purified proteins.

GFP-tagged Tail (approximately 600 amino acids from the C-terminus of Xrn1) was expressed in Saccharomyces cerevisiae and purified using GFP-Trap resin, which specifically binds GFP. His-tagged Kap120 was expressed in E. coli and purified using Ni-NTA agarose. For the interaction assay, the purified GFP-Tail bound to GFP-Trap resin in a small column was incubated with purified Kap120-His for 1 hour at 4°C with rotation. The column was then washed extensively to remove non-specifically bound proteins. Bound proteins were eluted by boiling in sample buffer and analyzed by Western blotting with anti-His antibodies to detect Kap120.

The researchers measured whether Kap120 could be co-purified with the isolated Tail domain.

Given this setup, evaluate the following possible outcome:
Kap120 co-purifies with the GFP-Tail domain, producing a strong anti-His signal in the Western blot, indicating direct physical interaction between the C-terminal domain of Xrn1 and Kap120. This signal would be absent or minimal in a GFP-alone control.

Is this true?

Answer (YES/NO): YES